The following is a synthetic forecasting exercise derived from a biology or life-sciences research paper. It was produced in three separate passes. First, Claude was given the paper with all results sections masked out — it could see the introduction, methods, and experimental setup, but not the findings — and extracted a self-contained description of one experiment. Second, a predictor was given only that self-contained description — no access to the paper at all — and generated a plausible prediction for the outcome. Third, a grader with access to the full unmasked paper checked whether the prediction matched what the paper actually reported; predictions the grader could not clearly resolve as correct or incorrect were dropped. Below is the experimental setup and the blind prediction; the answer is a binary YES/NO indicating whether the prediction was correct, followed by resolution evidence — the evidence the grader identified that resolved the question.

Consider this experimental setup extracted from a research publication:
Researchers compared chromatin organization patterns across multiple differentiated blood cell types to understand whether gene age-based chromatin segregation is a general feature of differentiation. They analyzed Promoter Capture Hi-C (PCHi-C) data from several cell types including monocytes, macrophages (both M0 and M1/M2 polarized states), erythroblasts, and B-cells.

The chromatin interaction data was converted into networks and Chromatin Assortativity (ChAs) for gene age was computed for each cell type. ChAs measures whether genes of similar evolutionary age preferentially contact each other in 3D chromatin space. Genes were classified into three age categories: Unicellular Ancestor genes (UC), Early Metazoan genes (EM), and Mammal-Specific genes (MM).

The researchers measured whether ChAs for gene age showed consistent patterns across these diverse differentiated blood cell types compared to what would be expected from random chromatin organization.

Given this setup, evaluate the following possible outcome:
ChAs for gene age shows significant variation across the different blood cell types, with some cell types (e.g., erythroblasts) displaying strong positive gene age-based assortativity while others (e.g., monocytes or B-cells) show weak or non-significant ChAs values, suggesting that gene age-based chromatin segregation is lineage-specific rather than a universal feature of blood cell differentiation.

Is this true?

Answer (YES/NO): NO